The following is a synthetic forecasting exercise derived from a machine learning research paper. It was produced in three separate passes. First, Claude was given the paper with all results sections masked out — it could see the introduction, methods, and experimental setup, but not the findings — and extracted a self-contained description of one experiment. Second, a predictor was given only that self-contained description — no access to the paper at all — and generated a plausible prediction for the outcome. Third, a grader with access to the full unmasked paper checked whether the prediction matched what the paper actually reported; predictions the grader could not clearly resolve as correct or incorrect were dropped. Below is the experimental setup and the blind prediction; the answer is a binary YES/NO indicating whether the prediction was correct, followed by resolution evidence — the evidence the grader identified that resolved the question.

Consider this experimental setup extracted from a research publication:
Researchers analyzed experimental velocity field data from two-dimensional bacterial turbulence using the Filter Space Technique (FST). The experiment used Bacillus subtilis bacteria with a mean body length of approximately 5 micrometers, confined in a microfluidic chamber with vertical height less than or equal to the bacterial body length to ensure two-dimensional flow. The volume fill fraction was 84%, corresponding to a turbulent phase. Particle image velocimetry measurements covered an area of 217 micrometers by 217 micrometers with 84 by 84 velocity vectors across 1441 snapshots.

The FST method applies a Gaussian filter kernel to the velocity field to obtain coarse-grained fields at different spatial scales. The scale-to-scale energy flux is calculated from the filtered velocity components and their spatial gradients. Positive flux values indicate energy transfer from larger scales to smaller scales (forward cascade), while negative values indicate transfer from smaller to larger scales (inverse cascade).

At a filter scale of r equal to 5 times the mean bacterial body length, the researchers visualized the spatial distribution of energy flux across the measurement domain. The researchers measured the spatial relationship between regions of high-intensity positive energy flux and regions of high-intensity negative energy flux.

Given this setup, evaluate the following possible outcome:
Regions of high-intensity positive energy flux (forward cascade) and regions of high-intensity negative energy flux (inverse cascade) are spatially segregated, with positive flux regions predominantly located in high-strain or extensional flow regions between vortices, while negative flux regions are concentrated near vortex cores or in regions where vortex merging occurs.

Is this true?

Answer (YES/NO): NO